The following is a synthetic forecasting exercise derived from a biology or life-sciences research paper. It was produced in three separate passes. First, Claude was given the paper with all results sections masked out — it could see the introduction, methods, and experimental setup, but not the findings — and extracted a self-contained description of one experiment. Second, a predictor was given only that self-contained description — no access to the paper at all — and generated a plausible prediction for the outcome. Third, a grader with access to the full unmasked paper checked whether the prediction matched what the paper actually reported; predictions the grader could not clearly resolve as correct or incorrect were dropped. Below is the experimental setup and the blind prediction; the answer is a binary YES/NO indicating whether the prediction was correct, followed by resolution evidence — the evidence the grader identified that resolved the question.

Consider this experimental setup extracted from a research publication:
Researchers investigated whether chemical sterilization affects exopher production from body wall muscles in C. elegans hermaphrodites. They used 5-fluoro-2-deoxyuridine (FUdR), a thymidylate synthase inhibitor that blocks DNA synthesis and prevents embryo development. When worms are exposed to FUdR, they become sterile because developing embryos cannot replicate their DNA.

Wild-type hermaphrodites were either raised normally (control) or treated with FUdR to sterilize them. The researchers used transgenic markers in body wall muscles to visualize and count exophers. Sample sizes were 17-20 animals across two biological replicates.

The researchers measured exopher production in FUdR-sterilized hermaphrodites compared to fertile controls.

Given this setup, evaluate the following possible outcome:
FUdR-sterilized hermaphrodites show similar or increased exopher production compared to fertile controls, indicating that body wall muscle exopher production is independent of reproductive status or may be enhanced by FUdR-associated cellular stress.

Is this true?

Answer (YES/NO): NO